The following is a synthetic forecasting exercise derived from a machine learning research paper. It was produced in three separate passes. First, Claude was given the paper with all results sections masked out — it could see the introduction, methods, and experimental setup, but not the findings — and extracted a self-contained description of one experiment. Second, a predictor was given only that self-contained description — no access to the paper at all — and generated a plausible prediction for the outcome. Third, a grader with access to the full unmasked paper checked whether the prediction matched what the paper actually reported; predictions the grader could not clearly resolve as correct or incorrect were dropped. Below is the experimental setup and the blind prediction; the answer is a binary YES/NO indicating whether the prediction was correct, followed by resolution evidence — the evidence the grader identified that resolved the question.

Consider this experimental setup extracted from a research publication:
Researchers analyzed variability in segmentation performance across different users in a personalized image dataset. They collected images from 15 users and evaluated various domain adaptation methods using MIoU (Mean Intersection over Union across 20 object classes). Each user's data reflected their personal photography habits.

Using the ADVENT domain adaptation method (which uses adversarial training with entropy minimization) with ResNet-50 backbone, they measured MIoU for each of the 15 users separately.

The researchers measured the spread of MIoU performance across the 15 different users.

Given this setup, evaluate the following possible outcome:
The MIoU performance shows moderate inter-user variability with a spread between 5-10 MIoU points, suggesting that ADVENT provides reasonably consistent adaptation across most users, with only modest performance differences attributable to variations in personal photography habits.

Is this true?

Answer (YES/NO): NO